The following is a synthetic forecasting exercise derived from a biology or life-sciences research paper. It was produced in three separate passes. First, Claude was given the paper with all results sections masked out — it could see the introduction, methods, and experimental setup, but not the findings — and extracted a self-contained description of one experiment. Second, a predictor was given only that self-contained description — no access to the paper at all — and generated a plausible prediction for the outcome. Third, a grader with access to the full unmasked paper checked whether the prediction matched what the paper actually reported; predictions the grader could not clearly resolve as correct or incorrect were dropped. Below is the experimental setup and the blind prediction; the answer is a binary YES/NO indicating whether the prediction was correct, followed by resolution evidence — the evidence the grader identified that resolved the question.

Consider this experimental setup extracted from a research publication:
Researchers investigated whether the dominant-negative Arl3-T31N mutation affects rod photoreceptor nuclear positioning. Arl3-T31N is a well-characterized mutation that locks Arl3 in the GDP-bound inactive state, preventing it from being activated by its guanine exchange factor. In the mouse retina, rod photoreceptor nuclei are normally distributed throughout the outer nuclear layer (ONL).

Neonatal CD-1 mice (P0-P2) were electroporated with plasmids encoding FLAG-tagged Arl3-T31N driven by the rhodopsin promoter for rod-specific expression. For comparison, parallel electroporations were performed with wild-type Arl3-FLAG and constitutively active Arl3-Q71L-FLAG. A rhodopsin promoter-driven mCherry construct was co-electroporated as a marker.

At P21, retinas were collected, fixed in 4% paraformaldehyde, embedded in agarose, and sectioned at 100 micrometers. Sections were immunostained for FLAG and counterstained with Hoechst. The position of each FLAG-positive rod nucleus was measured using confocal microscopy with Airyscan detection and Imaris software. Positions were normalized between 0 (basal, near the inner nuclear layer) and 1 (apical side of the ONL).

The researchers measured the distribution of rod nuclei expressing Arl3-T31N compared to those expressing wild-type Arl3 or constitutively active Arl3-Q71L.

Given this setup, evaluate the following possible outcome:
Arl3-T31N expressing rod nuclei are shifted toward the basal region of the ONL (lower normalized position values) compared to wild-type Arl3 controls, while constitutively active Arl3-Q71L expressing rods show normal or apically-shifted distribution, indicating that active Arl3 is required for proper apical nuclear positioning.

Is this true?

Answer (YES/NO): NO